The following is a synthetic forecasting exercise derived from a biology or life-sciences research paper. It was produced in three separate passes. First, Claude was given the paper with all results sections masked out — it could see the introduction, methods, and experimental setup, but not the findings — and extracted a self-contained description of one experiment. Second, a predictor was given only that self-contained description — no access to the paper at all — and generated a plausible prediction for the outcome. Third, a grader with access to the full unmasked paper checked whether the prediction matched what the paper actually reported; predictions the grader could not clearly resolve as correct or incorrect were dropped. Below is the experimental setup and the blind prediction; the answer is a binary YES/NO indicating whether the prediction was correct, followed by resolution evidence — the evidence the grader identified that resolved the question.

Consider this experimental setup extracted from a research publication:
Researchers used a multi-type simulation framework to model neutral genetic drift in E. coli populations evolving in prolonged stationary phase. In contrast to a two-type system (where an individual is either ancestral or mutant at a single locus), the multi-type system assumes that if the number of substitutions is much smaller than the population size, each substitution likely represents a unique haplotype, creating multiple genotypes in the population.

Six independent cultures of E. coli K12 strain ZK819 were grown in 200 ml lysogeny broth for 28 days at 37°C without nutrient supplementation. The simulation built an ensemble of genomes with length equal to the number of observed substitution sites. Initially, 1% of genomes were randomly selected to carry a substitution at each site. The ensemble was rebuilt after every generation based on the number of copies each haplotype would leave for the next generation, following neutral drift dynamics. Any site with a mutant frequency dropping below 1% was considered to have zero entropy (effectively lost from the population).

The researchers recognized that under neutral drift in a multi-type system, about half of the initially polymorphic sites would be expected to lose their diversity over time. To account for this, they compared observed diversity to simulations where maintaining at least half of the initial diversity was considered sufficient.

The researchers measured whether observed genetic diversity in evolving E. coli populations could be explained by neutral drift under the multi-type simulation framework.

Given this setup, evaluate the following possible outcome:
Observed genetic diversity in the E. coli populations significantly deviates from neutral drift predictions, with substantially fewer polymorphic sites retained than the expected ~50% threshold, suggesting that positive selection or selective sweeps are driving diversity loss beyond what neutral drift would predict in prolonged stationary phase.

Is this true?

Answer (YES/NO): NO